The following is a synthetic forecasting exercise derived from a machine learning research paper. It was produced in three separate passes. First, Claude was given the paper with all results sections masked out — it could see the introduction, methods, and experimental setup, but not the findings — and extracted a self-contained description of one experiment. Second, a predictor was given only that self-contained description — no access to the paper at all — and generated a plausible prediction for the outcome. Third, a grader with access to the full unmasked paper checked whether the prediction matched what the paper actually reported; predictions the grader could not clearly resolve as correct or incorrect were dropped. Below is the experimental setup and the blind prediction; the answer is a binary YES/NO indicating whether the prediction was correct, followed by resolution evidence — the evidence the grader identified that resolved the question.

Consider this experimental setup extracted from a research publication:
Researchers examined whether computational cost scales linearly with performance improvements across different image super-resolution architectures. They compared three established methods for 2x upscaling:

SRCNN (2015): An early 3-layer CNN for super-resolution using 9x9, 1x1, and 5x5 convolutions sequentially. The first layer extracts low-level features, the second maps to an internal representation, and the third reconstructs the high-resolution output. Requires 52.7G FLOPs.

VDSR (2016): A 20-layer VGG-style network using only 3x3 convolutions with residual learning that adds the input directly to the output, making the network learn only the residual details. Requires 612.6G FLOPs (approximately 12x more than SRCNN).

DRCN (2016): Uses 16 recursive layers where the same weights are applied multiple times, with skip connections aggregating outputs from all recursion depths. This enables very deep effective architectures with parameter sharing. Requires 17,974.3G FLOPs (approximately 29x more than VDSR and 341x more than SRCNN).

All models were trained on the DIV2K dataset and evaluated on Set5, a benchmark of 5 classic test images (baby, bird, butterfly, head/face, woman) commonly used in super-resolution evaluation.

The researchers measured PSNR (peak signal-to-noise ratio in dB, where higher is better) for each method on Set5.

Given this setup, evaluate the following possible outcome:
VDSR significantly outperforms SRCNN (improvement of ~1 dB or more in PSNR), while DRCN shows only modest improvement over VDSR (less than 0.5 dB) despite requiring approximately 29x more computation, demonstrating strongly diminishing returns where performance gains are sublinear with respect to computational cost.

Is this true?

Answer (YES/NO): NO